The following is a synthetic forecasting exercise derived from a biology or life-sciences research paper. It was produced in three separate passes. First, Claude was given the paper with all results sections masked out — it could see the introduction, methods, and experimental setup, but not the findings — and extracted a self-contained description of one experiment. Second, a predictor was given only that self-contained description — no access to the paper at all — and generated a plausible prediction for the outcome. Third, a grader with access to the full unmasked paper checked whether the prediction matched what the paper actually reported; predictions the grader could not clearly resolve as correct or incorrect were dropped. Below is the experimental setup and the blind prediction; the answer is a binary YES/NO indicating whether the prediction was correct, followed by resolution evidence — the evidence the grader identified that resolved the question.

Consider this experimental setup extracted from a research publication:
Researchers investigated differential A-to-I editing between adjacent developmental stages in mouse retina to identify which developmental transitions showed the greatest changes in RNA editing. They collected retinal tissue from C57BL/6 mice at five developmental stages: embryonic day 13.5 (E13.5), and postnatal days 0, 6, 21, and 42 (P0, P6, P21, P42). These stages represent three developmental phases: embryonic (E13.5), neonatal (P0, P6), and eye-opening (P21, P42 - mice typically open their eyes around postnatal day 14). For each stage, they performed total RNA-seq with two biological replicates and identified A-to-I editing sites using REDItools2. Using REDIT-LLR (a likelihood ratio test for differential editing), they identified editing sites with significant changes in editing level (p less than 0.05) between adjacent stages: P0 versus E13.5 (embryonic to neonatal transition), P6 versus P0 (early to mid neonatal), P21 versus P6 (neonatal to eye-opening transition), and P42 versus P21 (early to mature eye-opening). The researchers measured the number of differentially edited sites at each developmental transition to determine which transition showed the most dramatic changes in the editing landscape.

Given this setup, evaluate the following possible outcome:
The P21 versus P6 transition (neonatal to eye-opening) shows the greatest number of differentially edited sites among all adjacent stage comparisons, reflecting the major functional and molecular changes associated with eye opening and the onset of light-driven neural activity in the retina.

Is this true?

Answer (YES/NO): YES